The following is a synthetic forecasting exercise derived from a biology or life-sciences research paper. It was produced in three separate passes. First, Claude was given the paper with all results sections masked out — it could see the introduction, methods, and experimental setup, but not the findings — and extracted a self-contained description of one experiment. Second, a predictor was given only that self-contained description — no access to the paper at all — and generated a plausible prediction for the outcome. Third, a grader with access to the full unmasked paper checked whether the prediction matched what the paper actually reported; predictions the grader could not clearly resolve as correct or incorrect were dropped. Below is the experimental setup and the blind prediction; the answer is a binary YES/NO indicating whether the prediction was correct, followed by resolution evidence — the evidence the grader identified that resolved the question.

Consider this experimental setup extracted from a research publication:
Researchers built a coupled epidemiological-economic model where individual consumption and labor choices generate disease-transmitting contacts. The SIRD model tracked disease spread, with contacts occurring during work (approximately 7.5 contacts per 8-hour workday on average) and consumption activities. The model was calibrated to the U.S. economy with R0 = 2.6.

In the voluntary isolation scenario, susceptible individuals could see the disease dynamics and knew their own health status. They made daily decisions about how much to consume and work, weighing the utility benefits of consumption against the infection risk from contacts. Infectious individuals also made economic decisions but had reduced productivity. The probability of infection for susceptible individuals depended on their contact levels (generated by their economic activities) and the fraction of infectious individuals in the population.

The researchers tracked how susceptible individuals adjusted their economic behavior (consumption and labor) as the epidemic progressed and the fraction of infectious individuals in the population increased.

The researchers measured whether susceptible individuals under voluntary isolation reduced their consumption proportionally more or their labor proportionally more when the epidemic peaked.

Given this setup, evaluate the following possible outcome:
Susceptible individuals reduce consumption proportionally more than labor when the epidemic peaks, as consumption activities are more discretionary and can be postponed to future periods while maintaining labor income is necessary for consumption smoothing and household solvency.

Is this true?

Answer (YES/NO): NO